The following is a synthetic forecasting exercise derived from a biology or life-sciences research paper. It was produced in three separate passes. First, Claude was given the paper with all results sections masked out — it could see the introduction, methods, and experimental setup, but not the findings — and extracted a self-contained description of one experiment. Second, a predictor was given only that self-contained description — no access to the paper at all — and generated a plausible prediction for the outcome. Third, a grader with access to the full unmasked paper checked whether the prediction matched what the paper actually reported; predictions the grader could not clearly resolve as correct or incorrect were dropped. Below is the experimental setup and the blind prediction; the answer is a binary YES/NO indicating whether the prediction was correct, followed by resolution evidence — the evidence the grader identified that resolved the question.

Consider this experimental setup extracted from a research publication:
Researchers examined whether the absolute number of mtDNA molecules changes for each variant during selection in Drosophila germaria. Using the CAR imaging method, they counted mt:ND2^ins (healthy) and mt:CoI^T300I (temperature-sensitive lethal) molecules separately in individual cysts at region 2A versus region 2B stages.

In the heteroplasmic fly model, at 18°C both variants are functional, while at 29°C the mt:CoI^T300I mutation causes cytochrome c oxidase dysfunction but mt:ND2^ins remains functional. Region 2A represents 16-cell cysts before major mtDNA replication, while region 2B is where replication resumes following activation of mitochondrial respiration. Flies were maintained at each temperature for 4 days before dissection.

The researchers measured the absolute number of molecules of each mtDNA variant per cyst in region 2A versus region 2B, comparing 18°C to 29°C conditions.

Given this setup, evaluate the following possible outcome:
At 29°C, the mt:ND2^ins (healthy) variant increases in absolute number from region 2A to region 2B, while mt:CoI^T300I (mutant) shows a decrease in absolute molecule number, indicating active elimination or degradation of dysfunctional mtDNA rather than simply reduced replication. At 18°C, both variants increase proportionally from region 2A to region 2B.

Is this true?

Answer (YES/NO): NO